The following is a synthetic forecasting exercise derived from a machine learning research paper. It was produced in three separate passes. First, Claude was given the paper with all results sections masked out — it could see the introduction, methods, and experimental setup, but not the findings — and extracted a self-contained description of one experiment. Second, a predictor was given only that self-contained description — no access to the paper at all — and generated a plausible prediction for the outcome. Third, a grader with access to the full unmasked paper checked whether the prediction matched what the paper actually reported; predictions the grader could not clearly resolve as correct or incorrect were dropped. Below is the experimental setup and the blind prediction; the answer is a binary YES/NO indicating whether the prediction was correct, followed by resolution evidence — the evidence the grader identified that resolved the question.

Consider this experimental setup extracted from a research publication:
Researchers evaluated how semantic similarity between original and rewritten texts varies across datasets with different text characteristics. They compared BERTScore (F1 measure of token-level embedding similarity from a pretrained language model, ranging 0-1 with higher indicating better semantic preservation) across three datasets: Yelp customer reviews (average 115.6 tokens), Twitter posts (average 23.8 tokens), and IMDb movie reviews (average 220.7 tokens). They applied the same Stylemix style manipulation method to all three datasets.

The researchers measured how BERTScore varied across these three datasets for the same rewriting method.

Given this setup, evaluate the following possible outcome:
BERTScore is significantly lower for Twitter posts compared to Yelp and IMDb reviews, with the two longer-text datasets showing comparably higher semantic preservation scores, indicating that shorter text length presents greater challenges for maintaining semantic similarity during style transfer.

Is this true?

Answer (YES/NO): NO